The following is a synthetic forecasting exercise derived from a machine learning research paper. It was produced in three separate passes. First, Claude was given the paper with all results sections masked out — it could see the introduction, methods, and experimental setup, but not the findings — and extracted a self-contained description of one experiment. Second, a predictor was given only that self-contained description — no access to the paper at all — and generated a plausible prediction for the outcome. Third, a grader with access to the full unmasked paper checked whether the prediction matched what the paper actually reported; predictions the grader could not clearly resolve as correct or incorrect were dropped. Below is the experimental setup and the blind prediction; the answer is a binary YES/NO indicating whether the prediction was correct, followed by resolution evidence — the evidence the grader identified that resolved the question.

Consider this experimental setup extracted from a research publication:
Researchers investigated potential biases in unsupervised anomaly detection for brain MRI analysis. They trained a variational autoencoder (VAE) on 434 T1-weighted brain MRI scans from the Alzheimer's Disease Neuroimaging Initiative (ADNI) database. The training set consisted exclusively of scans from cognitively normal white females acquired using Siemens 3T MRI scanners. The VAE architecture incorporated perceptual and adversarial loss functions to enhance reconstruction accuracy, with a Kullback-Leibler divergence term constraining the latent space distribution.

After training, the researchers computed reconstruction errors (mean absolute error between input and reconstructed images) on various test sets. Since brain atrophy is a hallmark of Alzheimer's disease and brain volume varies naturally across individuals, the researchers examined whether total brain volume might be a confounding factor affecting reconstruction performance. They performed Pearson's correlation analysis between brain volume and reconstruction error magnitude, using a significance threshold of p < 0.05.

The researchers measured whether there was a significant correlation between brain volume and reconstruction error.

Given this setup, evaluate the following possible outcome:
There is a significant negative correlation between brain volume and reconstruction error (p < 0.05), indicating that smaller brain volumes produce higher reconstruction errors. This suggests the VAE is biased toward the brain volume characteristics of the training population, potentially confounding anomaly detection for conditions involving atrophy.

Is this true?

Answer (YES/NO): NO